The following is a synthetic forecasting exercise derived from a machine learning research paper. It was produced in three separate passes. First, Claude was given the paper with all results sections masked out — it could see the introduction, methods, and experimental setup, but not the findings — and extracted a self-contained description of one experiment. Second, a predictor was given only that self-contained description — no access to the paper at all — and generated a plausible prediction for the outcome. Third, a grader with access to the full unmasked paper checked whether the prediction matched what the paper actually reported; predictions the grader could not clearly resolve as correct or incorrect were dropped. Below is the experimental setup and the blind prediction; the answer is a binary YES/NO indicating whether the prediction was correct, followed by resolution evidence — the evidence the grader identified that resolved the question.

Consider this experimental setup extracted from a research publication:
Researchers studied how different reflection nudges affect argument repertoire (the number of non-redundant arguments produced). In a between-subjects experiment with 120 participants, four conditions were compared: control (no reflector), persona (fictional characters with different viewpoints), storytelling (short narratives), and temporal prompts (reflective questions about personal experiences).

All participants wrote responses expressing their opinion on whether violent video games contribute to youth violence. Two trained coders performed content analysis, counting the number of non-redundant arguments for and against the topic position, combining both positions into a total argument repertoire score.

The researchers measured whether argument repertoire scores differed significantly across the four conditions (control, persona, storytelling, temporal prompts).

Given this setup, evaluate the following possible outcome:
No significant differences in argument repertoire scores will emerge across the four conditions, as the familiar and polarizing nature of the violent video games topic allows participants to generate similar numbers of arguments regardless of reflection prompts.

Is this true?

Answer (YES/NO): YES